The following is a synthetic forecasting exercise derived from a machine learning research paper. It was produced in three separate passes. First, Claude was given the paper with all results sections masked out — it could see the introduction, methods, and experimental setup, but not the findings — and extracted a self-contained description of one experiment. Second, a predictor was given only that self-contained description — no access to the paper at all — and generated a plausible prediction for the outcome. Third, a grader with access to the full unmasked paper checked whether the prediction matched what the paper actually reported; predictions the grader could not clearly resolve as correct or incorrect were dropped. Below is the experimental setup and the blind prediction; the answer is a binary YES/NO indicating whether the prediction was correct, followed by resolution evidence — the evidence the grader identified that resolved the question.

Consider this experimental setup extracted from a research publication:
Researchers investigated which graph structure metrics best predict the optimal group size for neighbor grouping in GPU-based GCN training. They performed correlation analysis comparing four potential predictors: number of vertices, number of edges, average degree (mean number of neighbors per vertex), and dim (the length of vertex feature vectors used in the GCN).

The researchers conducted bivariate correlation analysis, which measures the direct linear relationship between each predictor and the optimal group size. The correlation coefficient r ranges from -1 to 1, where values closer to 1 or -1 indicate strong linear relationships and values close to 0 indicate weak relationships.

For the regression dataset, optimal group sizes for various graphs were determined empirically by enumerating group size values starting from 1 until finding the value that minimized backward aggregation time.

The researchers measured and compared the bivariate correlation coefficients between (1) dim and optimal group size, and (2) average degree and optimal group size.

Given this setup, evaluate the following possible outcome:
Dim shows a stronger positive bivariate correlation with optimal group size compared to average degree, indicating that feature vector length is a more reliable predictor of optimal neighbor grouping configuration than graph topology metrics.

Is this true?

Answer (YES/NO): NO